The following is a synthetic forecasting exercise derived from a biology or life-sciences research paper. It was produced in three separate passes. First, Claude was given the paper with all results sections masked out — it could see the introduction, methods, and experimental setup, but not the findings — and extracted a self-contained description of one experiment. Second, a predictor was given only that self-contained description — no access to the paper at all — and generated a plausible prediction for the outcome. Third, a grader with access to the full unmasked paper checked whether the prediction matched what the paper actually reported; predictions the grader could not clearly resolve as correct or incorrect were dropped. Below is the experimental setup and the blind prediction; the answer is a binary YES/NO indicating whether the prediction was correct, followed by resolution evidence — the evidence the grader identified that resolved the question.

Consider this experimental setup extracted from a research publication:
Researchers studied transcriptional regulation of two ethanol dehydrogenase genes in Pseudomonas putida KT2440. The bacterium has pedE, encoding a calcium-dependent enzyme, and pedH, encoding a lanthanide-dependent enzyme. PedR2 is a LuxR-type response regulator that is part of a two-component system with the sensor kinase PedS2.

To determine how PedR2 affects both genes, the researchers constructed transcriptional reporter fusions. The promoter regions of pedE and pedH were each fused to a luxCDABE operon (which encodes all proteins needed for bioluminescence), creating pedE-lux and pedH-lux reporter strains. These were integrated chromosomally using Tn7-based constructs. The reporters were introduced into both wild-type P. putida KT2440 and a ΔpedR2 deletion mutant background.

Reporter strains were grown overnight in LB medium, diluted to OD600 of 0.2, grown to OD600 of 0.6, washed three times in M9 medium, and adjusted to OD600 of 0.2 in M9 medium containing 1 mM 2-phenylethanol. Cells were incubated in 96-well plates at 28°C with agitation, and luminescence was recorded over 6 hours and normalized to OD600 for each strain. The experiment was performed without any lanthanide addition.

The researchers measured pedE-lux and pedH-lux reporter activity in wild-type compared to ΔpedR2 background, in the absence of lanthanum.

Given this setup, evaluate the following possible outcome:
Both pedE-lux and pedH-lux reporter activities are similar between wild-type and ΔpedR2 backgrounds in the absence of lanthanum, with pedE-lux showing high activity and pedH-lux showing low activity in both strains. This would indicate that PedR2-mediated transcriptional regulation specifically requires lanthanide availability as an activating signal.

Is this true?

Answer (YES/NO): NO